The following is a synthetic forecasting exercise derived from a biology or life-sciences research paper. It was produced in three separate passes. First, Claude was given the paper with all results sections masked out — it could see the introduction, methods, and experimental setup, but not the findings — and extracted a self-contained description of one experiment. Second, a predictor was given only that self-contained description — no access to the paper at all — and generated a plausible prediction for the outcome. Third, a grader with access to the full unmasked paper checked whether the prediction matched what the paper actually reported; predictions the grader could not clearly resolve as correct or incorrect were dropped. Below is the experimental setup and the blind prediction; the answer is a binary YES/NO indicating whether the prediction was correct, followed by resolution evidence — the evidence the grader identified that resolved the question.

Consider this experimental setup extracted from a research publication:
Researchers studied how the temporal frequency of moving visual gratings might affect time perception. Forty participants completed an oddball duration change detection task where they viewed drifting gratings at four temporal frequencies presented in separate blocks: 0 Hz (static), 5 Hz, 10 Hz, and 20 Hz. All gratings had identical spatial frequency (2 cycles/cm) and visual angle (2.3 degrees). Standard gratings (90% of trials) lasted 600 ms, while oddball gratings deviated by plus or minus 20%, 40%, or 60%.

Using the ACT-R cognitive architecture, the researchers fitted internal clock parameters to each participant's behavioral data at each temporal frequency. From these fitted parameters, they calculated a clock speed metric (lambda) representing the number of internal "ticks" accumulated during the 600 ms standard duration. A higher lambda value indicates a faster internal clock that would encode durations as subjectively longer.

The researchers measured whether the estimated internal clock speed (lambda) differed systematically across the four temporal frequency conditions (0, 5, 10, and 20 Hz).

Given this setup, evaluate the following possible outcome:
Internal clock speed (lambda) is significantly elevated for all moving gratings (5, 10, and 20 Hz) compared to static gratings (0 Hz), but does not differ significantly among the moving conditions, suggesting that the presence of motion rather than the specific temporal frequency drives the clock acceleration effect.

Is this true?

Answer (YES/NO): NO